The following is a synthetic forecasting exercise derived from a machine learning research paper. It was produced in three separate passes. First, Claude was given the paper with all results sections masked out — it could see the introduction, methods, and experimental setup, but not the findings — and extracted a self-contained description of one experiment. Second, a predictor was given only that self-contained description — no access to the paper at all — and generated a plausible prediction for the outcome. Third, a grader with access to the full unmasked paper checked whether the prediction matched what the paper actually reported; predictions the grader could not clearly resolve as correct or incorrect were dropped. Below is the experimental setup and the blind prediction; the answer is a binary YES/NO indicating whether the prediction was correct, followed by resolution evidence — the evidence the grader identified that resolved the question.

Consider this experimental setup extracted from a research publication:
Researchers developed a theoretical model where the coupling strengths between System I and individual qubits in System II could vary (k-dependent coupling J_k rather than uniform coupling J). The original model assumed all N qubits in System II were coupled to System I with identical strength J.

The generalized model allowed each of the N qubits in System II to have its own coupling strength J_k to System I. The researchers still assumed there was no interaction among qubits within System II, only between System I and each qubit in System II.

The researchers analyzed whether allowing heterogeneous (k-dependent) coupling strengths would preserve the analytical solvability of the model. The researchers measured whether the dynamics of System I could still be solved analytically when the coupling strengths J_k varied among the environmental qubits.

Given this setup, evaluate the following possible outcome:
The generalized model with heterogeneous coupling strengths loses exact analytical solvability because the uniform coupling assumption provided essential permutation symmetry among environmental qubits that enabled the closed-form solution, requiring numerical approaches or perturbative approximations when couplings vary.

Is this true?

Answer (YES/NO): NO